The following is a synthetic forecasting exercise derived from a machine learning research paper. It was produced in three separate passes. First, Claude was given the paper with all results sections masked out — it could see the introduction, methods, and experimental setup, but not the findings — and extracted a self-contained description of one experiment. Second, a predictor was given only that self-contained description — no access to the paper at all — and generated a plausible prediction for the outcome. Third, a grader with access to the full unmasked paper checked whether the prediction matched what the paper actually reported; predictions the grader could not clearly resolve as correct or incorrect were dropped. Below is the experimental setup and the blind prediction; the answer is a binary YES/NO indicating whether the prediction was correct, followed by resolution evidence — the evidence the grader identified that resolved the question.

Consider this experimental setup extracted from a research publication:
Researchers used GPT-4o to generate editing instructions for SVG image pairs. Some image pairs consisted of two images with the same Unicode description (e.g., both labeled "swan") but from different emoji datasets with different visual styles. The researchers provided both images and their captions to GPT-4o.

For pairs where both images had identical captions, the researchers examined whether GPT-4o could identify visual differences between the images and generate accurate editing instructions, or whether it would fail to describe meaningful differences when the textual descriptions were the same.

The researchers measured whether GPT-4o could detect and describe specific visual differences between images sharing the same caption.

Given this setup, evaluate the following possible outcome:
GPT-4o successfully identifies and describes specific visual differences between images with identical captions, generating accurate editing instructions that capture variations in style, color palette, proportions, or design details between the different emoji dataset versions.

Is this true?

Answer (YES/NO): YES